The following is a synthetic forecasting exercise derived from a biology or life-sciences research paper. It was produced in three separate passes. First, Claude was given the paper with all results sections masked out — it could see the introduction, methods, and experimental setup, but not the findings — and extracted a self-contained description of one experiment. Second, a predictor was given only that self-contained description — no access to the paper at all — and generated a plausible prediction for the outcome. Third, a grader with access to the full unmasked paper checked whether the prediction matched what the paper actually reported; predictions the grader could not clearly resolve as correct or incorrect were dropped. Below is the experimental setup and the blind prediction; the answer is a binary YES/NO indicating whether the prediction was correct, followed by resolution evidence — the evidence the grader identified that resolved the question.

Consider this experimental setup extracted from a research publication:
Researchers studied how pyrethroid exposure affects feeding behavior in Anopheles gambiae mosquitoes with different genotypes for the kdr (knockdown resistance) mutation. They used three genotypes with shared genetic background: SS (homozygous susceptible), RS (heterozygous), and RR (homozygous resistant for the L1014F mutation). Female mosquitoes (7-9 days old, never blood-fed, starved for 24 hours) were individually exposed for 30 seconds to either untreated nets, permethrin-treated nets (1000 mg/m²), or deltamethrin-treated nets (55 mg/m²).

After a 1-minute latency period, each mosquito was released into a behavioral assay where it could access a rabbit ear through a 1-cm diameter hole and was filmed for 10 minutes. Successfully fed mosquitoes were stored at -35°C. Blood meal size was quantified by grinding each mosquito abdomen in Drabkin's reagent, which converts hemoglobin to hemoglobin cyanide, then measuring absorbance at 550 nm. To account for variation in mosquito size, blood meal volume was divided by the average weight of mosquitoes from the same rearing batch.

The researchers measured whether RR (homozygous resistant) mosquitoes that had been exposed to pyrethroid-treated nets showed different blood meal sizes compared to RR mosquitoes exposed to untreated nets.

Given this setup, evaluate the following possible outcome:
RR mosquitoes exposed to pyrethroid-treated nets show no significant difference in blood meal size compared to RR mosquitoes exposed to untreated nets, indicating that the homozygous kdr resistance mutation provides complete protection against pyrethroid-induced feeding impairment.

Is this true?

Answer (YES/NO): NO